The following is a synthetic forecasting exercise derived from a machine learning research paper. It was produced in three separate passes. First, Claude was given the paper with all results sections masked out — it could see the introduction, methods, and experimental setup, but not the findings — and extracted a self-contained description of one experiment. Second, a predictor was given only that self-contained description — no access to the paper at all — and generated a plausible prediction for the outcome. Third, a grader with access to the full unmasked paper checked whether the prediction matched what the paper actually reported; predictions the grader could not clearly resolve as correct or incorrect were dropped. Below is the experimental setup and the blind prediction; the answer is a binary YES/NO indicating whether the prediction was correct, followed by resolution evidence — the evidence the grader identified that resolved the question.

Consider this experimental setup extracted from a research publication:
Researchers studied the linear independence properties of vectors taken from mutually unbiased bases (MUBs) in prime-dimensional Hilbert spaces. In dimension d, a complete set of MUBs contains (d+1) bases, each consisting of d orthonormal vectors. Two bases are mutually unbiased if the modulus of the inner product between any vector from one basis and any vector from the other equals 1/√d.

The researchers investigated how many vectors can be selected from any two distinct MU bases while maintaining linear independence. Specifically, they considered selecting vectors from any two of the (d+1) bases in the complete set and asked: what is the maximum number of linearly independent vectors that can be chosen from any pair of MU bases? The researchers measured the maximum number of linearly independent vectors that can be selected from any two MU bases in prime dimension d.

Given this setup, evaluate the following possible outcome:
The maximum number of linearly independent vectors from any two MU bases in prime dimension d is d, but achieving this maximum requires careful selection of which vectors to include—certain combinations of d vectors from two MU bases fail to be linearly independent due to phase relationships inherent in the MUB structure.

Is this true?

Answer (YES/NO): NO